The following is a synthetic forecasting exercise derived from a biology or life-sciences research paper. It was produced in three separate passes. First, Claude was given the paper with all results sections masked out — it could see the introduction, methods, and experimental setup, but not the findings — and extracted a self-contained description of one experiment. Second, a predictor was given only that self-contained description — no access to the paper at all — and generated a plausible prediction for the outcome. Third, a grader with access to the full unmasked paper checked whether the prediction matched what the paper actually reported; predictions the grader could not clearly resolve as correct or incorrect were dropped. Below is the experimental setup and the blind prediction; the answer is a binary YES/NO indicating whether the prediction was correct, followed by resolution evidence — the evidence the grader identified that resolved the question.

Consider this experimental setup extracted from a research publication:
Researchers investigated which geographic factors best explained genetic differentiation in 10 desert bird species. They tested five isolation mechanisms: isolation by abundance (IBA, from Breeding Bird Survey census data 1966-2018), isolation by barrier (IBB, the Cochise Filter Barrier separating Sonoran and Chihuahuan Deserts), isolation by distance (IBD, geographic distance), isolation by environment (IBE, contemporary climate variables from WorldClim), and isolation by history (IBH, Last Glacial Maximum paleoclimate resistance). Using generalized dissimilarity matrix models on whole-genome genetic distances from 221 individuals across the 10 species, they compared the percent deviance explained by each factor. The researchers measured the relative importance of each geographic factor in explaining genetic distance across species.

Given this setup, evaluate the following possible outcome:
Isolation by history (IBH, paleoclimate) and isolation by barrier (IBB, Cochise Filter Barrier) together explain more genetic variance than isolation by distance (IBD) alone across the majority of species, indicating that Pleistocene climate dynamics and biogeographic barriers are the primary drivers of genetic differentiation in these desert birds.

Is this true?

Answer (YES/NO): NO